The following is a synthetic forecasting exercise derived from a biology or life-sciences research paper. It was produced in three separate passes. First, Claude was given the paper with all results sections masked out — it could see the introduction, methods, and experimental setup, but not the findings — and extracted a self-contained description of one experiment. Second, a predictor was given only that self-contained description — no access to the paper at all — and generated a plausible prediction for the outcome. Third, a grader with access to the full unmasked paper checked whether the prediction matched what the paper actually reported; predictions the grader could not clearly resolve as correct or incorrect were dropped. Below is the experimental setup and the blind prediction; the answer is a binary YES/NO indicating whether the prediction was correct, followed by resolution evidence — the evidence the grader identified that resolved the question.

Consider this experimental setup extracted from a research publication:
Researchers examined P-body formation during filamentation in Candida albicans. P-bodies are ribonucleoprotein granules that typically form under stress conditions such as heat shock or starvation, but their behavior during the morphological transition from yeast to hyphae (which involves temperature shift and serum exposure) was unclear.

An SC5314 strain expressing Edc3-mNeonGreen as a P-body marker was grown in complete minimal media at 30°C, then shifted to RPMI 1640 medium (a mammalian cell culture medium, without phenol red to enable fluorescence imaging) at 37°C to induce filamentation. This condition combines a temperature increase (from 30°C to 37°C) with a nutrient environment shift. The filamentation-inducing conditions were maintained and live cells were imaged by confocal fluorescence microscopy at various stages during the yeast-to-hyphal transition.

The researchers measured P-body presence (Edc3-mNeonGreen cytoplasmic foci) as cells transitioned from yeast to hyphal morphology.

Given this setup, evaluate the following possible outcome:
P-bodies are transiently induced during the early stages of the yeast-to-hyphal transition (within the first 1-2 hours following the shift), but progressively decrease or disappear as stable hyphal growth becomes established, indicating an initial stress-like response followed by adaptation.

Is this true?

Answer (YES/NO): NO